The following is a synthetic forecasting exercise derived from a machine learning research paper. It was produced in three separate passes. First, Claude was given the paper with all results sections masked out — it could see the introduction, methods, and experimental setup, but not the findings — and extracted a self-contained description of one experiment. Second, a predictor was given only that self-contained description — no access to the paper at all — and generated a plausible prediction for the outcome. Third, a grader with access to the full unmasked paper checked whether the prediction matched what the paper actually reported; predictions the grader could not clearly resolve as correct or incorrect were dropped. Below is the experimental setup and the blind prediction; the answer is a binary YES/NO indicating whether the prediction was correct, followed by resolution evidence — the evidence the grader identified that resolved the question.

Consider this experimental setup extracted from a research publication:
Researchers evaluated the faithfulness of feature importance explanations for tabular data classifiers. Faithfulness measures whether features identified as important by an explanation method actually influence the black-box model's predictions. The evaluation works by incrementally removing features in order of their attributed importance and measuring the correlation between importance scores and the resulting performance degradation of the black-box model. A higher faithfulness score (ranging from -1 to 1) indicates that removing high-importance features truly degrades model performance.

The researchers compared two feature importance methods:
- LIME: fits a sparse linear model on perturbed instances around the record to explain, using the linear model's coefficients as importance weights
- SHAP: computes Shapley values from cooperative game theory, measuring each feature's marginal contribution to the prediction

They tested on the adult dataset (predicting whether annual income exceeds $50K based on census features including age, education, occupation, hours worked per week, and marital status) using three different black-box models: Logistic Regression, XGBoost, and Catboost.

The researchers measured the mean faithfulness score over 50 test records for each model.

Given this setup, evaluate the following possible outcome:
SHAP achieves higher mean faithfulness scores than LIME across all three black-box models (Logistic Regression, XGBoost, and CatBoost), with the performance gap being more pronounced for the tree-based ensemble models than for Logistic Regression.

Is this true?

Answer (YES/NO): YES